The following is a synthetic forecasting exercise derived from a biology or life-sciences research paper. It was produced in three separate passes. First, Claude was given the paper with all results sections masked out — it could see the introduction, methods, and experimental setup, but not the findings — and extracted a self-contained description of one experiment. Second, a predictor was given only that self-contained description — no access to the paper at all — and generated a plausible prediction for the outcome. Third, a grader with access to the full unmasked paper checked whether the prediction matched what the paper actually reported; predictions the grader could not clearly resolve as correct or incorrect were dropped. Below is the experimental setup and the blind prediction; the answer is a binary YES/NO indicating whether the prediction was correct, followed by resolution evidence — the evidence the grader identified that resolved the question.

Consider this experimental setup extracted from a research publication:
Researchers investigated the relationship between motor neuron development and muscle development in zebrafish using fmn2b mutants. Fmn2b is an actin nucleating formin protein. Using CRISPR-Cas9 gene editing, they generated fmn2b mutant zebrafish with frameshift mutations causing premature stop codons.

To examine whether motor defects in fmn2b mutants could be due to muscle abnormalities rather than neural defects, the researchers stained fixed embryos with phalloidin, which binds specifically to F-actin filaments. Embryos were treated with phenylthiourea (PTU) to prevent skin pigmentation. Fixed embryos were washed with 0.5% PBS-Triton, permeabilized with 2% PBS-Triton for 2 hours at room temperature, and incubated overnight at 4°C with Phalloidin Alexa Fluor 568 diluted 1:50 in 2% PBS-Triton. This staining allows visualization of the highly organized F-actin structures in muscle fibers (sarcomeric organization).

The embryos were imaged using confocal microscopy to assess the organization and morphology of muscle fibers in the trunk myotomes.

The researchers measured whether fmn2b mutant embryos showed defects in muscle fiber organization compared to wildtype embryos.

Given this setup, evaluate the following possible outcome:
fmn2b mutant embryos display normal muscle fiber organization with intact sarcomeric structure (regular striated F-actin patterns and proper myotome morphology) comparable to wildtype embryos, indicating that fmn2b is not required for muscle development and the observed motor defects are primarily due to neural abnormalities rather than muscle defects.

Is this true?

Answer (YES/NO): YES